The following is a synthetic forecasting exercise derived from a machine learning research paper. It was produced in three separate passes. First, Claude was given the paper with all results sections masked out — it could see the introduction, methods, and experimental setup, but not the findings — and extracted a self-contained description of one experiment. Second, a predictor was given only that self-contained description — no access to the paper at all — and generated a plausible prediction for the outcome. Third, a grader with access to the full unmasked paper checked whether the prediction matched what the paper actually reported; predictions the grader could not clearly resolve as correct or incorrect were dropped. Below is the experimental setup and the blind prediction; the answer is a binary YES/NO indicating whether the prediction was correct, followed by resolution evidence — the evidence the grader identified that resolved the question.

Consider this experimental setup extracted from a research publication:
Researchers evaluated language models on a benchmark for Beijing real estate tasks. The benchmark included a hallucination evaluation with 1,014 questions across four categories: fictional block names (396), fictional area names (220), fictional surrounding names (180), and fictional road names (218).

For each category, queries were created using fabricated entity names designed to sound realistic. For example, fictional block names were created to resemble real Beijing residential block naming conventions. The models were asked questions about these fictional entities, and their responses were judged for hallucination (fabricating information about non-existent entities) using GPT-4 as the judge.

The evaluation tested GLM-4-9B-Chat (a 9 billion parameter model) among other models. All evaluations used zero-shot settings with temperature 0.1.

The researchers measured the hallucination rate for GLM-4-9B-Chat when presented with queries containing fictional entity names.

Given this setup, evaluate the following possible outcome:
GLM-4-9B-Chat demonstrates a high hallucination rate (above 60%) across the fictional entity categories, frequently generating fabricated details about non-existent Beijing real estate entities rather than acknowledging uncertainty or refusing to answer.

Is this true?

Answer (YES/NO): YES